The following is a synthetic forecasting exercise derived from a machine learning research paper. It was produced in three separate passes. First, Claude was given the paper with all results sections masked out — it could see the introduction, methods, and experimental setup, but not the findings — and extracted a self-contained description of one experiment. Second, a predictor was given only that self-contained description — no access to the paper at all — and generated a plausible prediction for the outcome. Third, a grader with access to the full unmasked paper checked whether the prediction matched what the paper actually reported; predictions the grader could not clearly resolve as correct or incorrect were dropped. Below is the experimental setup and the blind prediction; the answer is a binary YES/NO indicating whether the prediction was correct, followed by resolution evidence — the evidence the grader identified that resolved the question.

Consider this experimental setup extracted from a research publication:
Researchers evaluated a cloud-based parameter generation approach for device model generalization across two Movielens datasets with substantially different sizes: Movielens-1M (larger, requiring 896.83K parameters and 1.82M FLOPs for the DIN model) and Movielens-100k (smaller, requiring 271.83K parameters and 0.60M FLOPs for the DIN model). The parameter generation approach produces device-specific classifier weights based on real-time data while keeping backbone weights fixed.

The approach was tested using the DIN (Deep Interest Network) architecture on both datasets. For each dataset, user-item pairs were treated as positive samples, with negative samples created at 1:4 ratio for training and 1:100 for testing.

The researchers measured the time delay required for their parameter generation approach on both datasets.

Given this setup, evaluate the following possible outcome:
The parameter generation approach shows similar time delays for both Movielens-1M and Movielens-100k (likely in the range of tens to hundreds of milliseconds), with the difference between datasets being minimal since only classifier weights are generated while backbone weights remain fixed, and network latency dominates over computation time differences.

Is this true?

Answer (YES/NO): NO